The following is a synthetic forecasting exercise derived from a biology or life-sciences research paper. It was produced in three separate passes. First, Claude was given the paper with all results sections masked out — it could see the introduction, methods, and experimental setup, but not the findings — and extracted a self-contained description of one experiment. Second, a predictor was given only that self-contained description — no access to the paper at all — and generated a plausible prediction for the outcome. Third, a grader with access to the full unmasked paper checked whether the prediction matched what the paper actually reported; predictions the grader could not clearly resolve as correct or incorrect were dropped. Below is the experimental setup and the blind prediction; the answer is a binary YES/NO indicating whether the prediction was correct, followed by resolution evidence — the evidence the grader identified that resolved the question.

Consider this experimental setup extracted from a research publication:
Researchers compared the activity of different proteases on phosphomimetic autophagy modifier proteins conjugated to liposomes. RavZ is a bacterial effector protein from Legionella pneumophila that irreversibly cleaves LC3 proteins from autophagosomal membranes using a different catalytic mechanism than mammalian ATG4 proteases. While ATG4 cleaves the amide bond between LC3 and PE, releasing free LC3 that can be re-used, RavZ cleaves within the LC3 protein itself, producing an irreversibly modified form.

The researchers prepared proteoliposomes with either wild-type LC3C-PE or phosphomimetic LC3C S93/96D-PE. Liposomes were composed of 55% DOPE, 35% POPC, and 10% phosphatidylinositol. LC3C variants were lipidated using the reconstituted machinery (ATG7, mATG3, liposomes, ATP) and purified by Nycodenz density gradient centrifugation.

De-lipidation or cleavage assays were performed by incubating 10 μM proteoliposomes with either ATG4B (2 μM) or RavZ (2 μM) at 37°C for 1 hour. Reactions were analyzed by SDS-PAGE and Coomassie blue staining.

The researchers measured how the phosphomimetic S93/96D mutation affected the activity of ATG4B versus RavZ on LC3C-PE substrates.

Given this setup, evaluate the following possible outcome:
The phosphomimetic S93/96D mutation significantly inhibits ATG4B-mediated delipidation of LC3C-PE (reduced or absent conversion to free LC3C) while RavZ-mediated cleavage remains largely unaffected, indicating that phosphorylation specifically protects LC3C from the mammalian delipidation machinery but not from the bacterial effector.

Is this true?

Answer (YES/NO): YES